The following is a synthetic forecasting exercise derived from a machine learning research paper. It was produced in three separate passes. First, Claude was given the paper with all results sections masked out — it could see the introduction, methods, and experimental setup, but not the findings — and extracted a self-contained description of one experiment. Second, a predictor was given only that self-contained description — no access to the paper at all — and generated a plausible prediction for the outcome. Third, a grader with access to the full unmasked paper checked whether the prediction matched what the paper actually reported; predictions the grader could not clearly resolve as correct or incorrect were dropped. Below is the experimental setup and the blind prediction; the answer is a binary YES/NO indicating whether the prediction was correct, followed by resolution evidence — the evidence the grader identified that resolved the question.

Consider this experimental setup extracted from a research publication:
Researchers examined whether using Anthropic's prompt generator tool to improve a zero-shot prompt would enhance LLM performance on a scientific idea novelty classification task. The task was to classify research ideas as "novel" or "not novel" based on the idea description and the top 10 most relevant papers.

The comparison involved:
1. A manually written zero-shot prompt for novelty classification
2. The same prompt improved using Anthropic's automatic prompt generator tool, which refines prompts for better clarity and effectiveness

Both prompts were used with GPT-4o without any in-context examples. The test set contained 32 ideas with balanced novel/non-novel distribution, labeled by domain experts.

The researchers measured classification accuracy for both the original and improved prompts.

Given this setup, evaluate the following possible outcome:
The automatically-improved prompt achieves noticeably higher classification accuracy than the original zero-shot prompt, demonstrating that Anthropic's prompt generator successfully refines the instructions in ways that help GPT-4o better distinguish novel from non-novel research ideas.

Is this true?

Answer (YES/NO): NO